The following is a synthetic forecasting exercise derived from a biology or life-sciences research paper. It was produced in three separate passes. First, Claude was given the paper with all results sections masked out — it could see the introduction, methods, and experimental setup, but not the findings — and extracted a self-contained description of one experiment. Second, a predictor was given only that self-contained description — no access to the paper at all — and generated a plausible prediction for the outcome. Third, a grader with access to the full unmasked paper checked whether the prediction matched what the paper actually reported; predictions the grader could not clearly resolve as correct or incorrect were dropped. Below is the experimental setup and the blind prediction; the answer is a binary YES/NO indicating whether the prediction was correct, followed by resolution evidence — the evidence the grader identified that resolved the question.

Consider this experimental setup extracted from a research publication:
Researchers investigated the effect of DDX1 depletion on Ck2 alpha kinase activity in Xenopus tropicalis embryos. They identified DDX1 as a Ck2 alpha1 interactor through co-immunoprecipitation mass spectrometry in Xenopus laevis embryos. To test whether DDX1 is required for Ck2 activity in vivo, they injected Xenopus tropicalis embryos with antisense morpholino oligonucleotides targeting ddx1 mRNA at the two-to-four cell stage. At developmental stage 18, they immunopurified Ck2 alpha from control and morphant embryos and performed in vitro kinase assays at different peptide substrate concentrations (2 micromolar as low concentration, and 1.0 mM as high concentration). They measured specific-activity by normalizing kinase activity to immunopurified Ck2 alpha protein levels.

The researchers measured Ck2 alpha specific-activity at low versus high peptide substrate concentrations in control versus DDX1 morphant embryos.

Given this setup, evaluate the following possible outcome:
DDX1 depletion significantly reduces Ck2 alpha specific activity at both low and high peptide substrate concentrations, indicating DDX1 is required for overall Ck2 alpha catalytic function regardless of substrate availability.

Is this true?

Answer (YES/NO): NO